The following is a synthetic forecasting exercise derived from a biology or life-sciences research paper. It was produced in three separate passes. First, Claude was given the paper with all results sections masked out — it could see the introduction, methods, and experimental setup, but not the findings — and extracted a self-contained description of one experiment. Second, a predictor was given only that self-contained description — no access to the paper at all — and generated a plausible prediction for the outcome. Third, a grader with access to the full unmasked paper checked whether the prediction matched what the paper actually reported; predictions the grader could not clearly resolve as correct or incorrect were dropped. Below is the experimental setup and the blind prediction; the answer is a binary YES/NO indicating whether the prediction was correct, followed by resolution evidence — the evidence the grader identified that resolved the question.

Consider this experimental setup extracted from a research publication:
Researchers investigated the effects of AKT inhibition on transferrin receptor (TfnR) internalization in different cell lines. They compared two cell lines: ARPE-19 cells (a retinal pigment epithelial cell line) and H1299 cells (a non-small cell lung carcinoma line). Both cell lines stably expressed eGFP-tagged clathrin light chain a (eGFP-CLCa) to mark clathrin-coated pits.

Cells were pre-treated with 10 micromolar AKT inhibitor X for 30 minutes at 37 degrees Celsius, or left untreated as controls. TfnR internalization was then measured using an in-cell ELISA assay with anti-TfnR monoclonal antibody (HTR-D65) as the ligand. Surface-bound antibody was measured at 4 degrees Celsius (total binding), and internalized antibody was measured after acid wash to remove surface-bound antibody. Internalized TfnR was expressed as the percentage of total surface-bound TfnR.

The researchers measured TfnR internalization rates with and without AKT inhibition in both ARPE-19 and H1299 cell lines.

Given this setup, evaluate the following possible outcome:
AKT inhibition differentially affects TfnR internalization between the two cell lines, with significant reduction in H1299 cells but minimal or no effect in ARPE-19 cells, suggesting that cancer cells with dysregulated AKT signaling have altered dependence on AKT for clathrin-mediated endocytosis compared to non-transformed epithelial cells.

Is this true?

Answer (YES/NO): YES